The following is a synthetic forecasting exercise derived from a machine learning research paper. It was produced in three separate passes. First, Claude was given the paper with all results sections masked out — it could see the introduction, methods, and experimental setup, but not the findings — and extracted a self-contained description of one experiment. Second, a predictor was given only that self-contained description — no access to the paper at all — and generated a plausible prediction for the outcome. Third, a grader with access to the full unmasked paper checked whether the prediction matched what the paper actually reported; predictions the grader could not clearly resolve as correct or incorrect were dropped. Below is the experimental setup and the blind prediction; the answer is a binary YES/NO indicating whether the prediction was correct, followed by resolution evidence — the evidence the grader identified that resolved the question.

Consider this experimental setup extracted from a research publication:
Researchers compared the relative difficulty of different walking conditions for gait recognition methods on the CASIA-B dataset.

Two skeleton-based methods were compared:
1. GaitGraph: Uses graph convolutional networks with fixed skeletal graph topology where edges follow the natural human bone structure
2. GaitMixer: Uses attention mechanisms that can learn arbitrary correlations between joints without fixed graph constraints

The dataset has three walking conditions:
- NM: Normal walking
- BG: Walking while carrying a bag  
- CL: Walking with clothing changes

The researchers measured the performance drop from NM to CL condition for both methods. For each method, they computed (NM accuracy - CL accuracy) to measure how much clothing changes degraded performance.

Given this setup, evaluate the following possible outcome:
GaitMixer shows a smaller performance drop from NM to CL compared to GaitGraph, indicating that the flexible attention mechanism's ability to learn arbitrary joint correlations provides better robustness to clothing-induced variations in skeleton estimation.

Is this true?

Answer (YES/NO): YES